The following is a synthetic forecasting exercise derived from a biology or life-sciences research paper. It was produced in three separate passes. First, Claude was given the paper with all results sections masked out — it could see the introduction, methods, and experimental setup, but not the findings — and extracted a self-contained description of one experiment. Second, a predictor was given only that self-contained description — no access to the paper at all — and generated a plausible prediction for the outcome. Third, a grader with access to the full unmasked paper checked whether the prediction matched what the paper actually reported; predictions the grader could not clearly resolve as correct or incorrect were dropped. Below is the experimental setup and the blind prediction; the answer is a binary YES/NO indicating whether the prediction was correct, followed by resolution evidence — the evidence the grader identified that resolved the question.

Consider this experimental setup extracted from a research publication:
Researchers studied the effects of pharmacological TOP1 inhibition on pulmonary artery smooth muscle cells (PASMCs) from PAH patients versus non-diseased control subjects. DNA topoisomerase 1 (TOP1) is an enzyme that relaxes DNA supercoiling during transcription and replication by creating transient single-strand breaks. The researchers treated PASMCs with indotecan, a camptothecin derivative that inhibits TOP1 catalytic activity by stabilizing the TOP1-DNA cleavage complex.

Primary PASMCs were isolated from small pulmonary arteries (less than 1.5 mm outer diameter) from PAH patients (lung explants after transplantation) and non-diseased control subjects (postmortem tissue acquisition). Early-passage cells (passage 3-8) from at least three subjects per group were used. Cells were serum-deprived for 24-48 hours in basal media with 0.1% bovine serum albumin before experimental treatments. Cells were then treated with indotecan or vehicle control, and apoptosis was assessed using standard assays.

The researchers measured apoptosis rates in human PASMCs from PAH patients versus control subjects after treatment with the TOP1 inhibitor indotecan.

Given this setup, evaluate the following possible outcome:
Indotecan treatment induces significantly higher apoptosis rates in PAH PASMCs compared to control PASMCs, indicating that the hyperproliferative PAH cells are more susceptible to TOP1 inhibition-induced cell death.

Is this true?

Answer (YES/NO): YES